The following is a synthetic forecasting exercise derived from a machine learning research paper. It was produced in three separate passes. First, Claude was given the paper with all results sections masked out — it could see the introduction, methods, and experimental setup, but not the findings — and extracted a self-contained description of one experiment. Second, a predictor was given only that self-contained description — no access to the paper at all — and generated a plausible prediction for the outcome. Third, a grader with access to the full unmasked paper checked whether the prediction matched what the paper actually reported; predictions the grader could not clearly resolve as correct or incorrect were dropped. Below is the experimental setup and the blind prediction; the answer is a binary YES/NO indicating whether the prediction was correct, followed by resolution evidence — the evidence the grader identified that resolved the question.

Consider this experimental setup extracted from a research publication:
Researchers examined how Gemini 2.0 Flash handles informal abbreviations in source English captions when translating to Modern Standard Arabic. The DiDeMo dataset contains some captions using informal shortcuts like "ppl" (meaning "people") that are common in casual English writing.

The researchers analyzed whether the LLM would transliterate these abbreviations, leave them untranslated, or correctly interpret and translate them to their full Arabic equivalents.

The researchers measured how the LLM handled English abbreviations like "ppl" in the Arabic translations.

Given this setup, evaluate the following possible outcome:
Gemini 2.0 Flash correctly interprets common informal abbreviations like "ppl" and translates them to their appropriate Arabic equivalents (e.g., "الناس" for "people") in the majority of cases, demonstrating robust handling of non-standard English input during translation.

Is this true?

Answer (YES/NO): YES